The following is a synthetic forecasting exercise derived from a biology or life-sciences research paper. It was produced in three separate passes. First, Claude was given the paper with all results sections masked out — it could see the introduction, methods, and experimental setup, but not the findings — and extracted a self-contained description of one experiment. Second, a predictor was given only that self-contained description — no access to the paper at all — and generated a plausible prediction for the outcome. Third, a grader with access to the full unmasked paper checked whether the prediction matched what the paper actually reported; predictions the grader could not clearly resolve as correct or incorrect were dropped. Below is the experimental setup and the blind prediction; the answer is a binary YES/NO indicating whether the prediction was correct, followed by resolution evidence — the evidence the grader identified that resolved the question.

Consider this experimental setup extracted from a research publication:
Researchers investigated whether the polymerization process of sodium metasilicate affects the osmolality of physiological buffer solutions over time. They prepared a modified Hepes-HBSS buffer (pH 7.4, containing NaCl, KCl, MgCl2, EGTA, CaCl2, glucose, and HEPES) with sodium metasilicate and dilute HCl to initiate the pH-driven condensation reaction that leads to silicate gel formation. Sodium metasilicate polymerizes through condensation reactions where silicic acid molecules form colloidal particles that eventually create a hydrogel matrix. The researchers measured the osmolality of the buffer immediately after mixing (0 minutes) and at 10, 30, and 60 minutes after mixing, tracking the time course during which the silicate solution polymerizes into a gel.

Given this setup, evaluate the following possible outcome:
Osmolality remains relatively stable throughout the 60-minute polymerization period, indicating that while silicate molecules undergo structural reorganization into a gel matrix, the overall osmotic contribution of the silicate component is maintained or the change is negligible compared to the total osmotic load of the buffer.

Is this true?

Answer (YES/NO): YES